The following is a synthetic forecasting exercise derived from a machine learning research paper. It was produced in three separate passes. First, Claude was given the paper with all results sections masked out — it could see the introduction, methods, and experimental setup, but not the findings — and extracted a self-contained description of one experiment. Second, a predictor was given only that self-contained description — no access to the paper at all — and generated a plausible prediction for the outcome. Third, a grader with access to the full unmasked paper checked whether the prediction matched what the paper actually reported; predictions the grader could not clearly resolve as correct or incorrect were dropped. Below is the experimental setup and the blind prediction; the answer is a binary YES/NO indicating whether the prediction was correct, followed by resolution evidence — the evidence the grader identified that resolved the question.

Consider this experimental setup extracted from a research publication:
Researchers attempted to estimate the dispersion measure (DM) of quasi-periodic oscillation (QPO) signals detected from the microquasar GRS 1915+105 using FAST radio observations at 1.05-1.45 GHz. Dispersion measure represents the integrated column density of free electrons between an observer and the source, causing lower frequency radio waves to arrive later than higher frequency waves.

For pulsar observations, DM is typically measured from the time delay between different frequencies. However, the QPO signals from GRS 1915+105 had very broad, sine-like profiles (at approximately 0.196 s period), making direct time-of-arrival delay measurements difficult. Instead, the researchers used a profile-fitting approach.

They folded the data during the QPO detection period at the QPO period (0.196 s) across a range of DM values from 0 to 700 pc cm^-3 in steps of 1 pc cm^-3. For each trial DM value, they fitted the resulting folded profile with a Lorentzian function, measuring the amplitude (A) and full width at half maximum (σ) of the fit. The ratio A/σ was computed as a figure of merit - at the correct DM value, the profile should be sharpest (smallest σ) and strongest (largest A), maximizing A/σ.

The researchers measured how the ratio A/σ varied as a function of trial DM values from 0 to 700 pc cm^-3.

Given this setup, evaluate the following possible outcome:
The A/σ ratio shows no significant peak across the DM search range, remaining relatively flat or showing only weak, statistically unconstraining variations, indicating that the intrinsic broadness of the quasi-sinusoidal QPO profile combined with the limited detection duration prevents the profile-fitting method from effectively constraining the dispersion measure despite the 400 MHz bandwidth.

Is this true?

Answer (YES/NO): NO